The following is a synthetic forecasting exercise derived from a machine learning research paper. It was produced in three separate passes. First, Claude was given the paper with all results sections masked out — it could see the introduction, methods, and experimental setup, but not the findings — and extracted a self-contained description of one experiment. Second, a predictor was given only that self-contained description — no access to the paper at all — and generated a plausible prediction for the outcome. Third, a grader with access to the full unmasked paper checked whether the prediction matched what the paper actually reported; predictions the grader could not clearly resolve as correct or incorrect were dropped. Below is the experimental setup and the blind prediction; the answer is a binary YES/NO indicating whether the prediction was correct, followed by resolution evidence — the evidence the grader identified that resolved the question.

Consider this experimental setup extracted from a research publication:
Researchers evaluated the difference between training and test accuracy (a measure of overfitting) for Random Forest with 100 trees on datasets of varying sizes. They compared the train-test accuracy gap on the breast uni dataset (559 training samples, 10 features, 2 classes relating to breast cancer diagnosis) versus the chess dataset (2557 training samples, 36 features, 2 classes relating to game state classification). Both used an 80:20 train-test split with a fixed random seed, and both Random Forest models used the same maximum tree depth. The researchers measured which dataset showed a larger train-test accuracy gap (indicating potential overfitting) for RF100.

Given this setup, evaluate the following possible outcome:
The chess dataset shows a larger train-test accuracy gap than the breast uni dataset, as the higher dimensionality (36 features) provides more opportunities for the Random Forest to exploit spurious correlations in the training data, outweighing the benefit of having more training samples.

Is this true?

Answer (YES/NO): NO